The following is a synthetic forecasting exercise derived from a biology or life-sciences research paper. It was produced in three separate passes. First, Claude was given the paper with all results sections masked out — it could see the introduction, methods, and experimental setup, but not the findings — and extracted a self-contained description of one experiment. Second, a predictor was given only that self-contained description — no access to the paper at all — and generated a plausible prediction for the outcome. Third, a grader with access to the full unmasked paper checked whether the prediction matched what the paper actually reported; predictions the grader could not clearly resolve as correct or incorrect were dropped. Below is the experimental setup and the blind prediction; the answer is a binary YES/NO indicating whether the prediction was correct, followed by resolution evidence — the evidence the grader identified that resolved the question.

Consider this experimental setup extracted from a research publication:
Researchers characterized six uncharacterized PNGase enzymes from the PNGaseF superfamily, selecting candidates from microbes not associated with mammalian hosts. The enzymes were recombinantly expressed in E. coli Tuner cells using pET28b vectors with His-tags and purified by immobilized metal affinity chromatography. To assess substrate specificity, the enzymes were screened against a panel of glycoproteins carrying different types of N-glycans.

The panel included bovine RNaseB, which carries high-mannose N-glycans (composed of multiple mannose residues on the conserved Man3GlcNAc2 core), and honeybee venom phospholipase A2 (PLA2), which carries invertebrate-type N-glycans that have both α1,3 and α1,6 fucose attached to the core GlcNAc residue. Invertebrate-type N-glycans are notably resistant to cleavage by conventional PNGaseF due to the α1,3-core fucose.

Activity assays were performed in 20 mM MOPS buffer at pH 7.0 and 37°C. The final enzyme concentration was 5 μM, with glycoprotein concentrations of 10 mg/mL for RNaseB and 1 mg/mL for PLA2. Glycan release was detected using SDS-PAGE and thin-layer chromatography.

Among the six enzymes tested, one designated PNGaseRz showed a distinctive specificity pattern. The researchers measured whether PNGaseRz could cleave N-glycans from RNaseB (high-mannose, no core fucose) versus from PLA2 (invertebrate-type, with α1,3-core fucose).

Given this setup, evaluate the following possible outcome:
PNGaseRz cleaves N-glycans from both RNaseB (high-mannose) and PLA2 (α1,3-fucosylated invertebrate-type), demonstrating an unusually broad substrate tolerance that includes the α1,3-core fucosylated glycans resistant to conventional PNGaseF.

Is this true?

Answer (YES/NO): NO